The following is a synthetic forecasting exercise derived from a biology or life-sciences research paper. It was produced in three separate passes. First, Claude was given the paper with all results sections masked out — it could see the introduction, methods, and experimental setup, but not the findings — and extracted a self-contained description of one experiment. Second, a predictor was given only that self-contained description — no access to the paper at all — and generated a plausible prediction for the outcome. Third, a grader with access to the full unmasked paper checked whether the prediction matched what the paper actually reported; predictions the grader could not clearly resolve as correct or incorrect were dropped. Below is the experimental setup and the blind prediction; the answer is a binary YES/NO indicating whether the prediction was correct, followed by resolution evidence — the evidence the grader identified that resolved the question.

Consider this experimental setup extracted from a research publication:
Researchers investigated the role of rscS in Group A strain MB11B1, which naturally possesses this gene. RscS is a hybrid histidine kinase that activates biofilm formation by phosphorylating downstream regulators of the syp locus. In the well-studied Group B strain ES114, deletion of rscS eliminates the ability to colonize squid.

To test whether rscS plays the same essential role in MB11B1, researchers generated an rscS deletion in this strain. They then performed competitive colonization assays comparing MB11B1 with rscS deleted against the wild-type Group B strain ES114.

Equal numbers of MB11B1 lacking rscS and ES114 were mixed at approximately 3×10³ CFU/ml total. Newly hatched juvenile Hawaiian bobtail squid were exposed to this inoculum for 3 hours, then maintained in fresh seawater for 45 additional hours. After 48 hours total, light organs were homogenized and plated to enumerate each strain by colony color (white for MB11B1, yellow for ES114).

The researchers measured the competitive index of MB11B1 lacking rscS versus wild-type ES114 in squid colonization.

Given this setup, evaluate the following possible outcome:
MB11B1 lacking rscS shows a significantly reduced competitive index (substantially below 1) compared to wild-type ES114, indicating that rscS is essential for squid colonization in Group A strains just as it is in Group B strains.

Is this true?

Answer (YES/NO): NO